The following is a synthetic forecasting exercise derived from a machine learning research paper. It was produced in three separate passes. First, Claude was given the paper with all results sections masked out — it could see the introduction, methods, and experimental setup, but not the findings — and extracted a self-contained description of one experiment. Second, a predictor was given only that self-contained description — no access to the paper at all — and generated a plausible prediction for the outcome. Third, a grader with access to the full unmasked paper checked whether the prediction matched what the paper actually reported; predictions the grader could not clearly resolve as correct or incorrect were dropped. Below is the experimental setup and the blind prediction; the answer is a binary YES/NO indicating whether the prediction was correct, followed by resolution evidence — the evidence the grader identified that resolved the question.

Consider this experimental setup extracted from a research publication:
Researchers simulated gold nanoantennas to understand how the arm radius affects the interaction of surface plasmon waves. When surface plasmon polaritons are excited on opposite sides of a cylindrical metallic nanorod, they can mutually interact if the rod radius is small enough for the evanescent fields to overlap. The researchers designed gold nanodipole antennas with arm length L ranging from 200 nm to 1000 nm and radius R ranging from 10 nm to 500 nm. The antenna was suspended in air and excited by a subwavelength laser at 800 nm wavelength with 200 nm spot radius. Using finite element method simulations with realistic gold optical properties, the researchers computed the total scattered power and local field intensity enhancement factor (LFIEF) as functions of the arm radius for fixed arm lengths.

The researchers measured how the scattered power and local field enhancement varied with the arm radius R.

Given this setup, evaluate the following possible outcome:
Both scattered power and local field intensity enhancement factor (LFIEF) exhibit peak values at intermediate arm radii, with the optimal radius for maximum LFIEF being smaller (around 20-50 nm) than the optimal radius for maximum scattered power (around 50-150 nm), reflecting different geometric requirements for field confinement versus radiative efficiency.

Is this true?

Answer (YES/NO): NO